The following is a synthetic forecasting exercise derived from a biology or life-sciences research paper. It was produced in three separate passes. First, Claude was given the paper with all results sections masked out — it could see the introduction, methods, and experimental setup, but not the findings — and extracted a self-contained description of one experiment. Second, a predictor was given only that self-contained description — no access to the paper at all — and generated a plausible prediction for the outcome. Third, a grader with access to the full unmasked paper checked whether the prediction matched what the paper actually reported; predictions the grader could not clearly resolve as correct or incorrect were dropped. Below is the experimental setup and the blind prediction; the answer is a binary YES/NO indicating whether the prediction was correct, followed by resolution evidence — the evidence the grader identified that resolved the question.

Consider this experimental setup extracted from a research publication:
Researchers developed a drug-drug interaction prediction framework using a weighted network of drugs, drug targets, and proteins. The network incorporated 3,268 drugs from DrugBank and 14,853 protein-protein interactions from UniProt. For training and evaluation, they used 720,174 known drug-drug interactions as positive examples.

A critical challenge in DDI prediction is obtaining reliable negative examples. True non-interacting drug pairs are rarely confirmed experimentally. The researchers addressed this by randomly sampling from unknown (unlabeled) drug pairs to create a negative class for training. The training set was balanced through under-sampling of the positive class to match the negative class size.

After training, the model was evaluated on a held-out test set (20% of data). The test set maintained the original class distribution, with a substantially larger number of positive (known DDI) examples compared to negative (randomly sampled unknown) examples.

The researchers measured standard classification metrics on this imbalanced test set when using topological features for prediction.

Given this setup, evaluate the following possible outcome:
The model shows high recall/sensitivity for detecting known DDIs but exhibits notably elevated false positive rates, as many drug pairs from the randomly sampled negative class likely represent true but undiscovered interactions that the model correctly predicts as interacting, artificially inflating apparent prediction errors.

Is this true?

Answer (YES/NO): NO